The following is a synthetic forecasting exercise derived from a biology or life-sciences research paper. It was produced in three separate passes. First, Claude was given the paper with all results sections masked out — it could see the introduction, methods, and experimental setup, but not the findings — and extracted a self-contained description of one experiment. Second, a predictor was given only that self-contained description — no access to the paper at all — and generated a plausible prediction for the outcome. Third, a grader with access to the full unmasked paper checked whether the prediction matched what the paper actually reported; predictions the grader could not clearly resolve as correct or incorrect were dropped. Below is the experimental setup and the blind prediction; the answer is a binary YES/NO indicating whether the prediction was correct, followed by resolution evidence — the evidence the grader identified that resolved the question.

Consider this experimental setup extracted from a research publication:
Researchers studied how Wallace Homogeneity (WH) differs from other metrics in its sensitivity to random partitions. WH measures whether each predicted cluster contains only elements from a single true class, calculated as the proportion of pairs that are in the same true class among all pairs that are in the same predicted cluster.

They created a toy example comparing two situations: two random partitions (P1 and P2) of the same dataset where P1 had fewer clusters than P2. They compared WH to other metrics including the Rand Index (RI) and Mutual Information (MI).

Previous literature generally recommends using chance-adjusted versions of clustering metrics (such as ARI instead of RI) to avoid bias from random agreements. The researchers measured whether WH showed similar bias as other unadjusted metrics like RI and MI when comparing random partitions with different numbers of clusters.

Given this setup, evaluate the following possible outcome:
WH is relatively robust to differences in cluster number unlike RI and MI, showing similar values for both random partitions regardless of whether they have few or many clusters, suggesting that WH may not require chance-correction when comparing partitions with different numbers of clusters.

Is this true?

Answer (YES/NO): YES